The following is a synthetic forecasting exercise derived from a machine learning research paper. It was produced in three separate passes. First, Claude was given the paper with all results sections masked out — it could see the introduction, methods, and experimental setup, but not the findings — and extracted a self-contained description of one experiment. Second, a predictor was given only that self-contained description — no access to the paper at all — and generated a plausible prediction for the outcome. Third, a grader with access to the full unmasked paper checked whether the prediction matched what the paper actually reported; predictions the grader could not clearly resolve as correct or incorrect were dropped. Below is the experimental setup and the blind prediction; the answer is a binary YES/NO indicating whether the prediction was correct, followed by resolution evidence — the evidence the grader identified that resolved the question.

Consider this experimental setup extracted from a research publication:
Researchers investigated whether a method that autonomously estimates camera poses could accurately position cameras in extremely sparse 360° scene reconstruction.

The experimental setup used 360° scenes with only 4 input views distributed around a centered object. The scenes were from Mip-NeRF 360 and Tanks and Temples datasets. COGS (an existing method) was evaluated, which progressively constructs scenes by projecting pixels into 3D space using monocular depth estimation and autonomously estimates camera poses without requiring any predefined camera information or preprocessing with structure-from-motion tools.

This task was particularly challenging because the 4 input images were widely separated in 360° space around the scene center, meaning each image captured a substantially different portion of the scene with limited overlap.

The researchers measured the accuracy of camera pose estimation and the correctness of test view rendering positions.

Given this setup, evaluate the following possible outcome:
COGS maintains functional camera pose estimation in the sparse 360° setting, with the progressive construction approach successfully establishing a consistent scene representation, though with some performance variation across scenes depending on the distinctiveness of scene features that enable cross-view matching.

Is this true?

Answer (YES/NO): NO